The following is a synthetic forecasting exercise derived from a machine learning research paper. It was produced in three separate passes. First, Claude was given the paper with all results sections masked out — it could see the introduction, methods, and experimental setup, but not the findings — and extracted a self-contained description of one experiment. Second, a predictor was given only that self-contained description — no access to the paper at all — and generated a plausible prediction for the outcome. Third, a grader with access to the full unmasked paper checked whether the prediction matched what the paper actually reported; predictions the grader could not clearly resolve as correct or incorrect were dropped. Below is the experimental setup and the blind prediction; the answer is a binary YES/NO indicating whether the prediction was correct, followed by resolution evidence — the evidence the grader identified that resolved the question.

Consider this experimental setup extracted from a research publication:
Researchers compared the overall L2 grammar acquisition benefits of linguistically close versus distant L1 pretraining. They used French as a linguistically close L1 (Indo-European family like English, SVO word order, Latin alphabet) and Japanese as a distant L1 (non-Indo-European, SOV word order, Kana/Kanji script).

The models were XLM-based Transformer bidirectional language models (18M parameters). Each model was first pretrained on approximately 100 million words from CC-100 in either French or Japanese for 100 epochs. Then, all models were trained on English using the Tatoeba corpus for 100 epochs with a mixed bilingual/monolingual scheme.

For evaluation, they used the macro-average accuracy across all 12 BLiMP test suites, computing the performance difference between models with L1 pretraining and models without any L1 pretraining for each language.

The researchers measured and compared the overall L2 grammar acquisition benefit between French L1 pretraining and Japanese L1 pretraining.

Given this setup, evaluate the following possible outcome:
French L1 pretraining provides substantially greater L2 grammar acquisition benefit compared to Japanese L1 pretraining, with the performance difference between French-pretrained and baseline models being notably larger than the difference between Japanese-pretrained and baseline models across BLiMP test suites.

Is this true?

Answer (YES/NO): YES